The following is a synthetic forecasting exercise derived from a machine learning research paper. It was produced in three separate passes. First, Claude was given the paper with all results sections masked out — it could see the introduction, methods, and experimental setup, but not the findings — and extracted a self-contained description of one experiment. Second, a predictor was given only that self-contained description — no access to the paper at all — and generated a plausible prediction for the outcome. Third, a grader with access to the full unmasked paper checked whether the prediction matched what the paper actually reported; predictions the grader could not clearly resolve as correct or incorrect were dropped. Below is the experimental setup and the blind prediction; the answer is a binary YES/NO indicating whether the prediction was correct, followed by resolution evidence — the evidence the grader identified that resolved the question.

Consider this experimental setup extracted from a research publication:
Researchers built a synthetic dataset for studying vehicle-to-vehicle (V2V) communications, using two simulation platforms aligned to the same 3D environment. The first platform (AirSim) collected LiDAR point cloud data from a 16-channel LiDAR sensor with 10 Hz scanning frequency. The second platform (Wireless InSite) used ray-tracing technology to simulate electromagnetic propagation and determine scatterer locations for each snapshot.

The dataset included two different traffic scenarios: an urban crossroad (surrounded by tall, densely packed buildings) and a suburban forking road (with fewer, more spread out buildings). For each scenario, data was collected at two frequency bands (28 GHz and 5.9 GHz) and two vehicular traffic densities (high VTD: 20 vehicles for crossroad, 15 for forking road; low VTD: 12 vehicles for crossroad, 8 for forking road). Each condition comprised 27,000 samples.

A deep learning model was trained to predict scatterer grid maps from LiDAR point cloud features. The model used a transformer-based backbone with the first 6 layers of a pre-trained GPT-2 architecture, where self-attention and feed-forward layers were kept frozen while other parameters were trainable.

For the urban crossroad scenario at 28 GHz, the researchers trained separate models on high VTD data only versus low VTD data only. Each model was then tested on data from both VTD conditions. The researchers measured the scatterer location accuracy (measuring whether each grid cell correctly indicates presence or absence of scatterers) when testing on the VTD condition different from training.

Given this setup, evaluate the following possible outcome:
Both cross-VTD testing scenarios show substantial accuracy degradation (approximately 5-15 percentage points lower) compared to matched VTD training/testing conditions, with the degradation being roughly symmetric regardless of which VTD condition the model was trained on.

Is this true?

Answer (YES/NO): NO